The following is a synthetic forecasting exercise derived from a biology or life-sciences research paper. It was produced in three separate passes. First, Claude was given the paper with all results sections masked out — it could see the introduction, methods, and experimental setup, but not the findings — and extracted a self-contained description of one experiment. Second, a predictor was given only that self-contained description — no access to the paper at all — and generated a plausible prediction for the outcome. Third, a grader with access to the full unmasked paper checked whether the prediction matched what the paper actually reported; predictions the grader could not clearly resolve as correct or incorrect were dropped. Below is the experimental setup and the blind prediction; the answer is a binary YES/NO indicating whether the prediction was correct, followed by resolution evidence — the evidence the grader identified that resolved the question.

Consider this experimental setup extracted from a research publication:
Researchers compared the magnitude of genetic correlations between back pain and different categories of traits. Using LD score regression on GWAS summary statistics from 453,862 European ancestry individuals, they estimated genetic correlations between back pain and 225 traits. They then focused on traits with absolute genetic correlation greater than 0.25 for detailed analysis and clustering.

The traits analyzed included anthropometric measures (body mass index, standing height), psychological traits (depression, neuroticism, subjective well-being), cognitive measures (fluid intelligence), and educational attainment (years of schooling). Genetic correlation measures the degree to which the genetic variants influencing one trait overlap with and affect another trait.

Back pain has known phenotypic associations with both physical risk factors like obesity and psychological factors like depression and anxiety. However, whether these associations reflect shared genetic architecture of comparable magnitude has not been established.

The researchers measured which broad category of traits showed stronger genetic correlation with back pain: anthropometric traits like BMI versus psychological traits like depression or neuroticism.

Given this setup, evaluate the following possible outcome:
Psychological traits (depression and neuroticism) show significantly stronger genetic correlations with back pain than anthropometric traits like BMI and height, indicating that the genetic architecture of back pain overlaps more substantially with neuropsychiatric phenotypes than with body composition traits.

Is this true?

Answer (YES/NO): YES